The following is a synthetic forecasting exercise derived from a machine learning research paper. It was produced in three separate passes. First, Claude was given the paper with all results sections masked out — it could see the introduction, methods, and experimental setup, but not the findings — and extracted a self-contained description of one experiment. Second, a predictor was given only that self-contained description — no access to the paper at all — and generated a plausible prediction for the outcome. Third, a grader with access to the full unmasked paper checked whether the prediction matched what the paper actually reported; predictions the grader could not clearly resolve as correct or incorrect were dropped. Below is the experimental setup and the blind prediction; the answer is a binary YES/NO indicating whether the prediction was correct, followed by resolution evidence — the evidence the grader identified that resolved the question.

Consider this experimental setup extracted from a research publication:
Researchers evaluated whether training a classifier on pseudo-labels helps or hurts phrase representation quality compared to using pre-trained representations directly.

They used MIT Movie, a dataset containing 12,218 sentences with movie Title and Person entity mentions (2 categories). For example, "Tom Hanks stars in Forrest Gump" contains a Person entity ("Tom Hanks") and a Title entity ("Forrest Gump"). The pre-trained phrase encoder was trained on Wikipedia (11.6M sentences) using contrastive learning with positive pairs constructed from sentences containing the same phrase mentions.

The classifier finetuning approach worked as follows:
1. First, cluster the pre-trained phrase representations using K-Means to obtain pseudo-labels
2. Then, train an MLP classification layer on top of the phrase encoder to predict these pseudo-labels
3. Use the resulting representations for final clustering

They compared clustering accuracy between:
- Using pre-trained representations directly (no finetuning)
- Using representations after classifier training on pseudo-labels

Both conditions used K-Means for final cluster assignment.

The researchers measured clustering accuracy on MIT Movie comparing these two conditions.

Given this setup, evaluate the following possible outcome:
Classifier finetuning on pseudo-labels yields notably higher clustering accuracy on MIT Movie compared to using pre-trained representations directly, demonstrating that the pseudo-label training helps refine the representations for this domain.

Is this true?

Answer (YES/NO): NO